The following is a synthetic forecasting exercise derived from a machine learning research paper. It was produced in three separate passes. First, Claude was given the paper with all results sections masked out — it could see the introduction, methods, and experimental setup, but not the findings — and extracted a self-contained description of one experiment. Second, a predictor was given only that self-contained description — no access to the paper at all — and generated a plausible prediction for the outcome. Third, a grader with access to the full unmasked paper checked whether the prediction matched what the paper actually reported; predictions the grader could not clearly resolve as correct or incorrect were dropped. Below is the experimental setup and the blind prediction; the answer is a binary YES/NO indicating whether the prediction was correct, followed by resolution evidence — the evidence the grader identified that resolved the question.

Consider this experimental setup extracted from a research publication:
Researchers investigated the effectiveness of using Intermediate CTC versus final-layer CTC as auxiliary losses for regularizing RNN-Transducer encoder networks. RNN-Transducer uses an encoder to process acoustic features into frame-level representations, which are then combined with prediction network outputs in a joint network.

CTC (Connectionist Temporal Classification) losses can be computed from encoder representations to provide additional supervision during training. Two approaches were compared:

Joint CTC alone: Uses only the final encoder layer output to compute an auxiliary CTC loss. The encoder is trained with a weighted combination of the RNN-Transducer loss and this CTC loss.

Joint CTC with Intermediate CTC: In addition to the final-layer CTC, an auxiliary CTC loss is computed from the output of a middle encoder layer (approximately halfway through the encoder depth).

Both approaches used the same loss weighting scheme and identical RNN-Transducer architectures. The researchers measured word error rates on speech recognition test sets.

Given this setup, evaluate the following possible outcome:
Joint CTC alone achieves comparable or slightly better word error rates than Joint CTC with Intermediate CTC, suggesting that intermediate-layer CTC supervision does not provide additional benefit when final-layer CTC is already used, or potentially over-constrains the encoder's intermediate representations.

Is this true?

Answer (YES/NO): NO